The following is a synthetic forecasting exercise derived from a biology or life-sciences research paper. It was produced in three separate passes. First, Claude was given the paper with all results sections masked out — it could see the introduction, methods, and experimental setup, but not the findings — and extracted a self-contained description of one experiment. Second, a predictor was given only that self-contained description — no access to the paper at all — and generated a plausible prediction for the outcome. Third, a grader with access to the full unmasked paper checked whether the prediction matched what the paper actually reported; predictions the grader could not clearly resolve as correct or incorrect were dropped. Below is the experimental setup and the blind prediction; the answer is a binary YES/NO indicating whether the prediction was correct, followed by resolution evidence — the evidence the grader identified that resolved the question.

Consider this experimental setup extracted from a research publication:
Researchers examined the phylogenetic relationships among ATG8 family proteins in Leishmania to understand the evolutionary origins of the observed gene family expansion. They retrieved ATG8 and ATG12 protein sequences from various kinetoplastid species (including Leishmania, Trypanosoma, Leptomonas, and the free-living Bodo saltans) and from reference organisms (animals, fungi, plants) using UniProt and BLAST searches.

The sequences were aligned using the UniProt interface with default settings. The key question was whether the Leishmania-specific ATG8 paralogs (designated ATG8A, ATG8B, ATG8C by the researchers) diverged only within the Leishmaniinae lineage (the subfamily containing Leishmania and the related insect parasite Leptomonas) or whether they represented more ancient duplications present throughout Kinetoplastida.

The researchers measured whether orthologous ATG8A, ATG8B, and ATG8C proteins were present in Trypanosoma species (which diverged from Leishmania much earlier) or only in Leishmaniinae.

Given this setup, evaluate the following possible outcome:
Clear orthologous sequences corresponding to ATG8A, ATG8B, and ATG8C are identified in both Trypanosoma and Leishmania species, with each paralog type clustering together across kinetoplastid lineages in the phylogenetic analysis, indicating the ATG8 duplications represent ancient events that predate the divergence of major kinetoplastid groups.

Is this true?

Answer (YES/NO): NO